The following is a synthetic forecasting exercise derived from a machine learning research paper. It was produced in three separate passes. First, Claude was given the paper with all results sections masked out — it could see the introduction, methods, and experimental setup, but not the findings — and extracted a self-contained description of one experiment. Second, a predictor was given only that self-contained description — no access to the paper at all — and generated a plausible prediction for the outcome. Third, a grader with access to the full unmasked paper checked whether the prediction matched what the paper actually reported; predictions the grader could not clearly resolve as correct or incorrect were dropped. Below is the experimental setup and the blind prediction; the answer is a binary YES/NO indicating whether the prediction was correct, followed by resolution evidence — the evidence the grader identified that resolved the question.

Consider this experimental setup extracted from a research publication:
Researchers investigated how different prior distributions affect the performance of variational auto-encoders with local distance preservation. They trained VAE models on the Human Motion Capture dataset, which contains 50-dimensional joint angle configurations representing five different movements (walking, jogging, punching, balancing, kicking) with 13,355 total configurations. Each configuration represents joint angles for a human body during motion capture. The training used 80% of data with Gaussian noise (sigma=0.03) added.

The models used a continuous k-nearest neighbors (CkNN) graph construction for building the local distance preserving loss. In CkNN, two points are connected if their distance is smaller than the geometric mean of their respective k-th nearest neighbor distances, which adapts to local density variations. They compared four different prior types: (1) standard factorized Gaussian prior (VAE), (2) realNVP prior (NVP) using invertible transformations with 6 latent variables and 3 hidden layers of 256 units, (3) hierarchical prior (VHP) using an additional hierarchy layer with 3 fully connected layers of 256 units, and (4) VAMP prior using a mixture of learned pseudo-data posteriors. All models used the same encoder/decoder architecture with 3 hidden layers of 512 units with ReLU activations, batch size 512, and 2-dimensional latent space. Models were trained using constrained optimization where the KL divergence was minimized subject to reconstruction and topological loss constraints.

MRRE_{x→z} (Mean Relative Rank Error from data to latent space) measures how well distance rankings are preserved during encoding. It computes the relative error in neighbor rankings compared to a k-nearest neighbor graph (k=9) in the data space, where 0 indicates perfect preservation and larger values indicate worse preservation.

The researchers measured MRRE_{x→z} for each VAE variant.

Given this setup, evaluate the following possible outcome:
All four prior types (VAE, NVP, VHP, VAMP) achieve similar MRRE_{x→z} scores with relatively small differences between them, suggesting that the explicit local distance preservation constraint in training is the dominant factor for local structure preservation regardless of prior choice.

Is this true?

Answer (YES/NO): NO